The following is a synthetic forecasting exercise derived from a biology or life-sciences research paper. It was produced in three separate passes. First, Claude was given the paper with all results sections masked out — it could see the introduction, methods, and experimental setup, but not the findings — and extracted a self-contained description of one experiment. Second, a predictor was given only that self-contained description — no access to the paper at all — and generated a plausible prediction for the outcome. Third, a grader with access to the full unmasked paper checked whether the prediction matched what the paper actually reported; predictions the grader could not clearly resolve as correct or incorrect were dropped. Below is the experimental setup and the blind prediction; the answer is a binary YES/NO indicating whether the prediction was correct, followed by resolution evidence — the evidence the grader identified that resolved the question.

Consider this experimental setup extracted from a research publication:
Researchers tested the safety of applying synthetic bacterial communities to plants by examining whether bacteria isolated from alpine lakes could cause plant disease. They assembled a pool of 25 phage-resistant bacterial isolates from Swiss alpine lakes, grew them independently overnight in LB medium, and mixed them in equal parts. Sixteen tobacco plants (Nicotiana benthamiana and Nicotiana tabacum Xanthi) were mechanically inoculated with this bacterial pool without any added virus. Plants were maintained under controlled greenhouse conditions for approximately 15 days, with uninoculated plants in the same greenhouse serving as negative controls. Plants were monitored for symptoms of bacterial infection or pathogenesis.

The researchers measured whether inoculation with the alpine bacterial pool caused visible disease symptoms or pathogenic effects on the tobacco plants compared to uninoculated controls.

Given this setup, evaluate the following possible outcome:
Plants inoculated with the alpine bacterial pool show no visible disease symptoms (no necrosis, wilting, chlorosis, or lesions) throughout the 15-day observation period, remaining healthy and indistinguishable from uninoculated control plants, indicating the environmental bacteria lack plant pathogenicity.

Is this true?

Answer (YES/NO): NO